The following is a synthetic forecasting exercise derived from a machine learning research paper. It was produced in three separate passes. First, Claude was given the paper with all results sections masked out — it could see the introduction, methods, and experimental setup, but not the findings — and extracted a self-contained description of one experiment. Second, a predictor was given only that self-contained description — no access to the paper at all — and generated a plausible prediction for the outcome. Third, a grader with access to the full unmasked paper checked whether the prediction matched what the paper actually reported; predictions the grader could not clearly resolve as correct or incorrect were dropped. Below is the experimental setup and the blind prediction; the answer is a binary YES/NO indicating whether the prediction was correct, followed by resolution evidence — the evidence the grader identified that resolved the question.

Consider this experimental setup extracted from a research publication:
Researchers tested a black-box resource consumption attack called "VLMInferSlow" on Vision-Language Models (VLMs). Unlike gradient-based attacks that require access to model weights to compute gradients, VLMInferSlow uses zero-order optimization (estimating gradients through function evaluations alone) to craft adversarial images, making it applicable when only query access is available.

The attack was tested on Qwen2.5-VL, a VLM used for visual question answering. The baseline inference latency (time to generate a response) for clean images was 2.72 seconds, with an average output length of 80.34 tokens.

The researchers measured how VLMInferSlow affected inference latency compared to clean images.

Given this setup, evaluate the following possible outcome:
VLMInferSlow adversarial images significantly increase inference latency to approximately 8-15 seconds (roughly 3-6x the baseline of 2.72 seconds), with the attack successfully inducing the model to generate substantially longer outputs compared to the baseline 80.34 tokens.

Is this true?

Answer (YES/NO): NO